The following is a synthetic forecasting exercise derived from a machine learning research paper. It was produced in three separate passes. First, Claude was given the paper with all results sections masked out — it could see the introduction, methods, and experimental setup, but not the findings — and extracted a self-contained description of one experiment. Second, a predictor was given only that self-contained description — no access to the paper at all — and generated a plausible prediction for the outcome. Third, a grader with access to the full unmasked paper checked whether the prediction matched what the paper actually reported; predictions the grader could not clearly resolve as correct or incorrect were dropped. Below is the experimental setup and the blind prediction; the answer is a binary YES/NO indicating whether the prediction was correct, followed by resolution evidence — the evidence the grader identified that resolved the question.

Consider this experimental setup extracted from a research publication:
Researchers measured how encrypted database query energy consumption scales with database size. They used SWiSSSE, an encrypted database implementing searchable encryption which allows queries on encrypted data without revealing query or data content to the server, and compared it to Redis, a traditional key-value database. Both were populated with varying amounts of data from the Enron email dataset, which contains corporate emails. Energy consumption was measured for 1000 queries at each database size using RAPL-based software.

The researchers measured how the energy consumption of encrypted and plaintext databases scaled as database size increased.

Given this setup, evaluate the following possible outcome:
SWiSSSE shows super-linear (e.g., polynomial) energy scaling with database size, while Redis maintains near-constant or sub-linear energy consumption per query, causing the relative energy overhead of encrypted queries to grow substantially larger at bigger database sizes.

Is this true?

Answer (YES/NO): NO